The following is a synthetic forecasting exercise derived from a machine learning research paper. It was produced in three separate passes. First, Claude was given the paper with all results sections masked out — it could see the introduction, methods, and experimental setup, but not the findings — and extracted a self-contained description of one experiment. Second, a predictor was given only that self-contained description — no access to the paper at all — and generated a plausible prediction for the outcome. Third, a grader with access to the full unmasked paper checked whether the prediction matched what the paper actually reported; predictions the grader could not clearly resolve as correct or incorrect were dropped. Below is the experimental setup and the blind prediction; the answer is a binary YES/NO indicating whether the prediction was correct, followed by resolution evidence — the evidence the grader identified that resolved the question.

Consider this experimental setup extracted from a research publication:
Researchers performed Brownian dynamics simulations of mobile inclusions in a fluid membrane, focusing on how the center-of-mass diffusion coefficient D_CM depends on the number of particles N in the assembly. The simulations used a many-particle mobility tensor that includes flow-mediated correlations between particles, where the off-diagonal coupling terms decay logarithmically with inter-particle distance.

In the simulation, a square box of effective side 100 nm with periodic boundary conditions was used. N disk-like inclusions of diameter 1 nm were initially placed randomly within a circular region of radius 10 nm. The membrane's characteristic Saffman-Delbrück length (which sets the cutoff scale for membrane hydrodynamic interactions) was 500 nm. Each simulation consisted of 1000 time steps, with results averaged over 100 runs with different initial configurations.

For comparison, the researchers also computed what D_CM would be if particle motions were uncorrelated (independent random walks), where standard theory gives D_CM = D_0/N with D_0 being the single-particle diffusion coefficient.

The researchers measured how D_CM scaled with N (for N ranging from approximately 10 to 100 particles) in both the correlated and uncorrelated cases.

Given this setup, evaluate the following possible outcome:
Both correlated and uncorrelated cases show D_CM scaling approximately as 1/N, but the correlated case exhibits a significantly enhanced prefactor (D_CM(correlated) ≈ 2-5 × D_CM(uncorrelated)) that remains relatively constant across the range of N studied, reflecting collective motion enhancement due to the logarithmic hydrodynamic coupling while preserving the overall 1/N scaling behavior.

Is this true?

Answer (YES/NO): NO